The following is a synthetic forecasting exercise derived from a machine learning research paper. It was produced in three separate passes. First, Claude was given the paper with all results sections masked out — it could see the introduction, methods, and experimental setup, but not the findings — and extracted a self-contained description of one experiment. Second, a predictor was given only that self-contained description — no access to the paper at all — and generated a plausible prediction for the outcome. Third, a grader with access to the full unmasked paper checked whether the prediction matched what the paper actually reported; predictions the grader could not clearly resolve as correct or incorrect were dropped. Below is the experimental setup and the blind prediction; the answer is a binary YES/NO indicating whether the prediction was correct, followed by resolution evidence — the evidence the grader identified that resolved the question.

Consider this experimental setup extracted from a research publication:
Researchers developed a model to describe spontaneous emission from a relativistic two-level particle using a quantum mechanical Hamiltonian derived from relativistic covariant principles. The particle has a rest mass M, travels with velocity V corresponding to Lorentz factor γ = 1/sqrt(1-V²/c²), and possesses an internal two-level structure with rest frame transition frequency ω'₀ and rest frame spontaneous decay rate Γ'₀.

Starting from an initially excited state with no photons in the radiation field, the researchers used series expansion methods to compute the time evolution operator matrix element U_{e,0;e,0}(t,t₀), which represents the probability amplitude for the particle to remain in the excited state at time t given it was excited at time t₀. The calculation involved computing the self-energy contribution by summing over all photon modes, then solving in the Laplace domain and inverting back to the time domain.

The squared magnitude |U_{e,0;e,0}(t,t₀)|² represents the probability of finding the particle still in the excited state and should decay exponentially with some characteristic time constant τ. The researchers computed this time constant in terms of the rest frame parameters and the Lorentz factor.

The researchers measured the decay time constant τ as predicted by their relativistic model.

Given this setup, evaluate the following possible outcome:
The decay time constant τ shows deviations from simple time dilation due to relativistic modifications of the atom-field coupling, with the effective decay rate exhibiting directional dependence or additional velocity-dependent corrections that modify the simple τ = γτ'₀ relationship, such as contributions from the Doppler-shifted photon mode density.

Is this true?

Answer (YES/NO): NO